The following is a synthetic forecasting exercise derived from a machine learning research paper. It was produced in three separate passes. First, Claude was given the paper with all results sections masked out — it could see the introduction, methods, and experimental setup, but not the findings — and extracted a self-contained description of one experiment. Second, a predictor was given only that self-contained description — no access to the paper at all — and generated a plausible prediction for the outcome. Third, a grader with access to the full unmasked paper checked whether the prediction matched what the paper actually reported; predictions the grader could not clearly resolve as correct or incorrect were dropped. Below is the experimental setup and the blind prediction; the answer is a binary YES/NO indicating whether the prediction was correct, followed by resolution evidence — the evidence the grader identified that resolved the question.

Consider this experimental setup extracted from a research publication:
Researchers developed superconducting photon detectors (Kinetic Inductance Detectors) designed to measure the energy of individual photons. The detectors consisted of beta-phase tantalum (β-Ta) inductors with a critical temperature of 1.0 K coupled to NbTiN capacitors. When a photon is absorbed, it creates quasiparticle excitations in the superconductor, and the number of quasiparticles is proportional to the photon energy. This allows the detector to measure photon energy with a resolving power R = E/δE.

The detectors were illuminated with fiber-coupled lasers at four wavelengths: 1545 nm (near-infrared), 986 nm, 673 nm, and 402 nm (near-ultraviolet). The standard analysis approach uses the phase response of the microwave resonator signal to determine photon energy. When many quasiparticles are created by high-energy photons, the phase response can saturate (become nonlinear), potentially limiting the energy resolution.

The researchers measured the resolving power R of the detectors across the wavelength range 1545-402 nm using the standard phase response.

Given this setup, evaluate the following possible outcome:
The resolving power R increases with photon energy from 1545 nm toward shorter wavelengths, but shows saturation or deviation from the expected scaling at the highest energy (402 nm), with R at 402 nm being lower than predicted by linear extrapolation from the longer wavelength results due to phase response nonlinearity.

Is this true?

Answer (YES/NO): NO